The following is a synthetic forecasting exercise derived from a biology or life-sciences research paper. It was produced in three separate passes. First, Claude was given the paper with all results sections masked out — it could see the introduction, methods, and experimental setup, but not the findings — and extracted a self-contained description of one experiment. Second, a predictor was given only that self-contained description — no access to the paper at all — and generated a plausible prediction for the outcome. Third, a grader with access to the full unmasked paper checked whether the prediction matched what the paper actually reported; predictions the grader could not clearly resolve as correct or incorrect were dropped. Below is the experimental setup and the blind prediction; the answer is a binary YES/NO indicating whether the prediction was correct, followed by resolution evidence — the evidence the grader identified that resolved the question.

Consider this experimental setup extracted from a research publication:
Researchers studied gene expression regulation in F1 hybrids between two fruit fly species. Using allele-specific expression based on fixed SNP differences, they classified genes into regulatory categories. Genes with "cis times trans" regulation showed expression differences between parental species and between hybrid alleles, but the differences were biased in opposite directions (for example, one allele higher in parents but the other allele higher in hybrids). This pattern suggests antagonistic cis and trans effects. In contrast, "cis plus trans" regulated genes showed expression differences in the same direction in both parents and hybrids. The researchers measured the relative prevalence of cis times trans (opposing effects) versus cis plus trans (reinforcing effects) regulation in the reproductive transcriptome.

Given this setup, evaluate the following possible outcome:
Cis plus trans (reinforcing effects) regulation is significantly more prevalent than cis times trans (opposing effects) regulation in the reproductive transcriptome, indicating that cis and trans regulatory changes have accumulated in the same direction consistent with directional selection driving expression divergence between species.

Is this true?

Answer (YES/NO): NO